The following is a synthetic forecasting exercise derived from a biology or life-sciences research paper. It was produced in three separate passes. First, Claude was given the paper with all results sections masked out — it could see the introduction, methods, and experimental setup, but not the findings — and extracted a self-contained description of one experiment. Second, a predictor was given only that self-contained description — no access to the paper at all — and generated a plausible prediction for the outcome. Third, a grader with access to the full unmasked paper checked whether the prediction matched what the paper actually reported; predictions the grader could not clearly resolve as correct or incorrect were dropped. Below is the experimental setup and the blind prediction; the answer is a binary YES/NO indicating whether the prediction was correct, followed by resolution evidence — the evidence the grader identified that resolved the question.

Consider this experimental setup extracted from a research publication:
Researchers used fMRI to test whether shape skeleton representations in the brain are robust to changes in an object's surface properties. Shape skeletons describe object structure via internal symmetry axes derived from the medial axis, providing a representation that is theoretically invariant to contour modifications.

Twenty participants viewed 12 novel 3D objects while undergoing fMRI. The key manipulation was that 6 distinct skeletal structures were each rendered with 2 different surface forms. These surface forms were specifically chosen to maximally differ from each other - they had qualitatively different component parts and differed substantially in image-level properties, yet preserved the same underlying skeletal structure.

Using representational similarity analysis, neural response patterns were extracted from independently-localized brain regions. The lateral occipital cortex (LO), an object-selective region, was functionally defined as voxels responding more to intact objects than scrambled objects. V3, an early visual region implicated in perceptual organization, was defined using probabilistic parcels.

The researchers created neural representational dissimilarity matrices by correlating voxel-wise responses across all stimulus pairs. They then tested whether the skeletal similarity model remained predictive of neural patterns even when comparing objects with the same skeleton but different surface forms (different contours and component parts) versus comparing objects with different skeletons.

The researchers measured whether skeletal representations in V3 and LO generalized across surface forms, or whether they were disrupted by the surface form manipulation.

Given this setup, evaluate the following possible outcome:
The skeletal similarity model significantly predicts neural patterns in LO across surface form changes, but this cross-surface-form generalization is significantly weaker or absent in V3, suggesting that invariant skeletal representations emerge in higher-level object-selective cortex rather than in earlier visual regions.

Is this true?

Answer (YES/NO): NO